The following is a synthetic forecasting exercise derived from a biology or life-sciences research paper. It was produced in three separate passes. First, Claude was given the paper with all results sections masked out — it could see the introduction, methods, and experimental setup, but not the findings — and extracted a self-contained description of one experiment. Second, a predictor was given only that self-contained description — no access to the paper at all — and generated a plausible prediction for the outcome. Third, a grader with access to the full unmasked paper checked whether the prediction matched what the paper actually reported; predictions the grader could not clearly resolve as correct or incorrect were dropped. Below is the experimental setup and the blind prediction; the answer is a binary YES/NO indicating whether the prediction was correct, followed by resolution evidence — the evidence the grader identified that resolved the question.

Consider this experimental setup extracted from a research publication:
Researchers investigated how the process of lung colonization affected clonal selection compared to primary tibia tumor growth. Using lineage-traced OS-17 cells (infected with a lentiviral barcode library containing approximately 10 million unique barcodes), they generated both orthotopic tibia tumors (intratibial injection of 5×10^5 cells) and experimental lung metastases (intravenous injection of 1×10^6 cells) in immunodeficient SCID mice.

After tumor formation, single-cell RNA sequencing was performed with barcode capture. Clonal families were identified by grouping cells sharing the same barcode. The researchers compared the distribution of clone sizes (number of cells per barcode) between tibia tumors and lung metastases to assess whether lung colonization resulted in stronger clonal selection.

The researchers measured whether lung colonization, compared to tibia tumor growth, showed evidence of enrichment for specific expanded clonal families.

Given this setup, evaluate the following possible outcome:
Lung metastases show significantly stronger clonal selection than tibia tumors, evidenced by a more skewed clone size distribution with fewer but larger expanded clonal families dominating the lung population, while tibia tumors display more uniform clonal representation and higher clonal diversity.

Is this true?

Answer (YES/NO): YES